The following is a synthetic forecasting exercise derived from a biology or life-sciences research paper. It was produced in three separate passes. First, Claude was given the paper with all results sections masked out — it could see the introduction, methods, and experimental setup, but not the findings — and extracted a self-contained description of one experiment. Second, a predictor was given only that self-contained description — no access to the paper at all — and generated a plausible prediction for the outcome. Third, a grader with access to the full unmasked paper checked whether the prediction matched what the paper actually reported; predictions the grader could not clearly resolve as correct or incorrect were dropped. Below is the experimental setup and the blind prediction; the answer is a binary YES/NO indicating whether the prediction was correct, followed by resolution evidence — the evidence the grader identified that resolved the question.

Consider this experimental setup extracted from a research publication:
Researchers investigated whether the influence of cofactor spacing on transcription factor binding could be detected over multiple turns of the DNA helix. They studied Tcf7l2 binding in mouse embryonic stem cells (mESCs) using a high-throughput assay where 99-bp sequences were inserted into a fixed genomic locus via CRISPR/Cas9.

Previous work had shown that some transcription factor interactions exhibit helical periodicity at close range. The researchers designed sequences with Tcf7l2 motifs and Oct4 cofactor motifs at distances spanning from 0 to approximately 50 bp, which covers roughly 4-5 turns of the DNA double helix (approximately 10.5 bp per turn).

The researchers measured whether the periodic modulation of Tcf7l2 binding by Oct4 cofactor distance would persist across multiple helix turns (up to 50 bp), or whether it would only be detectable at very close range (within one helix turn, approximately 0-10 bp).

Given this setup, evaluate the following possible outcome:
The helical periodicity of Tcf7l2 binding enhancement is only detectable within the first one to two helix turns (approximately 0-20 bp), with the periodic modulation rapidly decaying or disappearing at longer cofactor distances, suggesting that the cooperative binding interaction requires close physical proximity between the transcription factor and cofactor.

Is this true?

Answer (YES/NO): NO